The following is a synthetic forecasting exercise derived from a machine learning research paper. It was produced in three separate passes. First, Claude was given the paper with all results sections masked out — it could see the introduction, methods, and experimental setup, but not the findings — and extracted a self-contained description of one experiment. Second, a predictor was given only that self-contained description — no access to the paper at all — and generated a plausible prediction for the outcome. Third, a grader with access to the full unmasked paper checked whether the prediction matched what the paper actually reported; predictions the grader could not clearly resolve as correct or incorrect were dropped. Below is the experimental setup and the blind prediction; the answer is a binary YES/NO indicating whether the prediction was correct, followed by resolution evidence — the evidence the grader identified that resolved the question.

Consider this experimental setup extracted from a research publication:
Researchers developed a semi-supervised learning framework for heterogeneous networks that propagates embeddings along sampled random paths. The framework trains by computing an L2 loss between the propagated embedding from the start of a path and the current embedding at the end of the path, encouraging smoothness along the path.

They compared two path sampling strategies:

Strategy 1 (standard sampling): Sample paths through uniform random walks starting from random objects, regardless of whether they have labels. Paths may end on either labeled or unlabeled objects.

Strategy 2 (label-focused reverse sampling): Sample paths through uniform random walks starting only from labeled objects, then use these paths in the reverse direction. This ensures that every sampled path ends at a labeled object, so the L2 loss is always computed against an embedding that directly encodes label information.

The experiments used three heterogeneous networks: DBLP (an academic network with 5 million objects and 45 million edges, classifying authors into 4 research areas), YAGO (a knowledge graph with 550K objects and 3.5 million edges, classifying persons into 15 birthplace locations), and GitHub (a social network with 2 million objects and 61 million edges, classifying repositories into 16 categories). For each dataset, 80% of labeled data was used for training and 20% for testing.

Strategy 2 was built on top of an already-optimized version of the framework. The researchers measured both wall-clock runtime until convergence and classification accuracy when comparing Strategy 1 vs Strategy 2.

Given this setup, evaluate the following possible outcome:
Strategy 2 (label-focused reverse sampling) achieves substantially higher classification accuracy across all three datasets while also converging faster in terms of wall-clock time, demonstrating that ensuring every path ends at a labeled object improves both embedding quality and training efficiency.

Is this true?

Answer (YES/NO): YES